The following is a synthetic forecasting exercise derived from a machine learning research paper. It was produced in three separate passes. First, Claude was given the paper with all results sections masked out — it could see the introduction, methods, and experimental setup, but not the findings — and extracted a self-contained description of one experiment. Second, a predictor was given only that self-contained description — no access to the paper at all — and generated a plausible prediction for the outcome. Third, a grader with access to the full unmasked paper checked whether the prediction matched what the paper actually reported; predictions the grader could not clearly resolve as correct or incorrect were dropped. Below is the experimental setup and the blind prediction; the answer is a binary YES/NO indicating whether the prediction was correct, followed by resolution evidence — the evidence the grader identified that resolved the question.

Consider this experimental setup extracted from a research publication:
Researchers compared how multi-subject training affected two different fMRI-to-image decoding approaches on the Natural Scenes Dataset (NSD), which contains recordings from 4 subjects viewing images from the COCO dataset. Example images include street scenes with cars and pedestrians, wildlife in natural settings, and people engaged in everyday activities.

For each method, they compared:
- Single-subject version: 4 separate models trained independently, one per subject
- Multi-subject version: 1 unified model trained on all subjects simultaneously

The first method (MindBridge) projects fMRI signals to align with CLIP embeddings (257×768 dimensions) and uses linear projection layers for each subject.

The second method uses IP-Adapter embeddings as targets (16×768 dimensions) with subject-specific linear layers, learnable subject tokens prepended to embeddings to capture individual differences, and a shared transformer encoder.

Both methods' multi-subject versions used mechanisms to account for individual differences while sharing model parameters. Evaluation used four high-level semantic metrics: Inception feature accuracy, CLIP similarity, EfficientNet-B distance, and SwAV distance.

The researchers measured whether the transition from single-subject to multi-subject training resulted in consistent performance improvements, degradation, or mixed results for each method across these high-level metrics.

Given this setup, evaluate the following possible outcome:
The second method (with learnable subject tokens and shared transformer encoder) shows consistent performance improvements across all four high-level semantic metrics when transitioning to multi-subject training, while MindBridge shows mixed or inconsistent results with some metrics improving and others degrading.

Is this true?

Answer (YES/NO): YES